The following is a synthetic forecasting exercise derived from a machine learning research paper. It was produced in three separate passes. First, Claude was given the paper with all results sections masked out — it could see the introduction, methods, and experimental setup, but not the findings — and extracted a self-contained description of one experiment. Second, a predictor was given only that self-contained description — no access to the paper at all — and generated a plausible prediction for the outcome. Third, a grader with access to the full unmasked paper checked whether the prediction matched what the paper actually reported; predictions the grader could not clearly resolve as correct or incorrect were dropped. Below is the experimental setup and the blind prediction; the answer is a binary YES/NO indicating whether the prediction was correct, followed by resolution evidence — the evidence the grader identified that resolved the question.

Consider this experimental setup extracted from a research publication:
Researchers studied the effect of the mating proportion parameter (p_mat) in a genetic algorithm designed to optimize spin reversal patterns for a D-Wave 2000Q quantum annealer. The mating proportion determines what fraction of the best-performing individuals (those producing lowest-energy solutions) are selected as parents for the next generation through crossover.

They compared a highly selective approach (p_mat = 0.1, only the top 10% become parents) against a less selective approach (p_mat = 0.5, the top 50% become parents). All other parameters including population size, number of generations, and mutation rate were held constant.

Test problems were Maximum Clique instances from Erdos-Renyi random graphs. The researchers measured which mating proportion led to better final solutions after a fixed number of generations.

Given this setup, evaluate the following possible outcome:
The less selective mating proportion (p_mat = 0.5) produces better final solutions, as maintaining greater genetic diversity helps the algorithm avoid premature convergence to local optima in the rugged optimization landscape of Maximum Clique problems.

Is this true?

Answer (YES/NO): NO